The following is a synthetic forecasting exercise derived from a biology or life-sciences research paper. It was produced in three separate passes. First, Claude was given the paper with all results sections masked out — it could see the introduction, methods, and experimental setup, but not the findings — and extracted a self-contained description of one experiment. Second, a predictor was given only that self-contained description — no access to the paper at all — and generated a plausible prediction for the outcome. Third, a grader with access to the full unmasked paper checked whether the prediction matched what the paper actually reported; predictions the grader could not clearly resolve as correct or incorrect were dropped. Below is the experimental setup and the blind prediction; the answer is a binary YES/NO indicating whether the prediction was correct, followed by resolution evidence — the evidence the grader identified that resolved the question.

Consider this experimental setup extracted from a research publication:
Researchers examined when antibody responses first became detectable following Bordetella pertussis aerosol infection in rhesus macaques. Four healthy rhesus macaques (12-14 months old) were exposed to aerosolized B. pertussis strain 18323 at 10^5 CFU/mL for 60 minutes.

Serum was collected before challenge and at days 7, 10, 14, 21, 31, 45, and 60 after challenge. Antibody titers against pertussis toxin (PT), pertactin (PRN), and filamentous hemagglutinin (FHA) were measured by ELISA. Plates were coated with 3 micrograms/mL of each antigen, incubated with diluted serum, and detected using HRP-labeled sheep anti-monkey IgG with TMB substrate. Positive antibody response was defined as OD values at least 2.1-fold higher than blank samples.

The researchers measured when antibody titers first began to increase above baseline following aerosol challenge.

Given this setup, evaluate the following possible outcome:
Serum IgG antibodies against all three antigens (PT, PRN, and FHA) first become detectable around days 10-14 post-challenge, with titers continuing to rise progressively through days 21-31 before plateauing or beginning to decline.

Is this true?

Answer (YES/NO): NO